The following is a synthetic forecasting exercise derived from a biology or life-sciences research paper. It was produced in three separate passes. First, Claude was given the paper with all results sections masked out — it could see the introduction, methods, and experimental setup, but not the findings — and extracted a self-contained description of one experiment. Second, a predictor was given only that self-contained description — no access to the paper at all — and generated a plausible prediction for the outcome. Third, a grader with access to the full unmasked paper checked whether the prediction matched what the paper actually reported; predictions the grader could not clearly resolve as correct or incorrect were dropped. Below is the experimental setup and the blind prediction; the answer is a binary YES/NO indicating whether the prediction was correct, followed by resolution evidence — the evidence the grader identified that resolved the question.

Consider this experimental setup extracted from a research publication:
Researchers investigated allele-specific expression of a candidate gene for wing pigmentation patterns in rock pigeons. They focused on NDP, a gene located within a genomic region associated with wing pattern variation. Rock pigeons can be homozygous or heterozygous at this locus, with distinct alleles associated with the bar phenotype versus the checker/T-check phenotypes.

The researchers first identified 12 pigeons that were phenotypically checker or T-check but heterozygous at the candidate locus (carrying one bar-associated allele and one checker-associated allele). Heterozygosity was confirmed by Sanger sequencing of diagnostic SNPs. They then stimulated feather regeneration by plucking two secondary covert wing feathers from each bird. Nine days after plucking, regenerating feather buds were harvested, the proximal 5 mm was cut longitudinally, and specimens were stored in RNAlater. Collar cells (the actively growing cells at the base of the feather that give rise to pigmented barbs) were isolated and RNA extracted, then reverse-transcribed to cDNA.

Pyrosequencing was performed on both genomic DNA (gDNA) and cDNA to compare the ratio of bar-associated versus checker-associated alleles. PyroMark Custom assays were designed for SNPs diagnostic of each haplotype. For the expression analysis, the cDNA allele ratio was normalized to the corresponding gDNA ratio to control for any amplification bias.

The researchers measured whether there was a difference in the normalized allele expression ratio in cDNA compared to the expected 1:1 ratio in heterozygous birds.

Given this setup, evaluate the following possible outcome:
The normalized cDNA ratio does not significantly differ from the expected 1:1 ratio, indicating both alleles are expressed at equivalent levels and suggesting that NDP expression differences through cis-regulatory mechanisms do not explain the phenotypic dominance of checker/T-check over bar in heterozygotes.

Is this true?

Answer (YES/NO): NO